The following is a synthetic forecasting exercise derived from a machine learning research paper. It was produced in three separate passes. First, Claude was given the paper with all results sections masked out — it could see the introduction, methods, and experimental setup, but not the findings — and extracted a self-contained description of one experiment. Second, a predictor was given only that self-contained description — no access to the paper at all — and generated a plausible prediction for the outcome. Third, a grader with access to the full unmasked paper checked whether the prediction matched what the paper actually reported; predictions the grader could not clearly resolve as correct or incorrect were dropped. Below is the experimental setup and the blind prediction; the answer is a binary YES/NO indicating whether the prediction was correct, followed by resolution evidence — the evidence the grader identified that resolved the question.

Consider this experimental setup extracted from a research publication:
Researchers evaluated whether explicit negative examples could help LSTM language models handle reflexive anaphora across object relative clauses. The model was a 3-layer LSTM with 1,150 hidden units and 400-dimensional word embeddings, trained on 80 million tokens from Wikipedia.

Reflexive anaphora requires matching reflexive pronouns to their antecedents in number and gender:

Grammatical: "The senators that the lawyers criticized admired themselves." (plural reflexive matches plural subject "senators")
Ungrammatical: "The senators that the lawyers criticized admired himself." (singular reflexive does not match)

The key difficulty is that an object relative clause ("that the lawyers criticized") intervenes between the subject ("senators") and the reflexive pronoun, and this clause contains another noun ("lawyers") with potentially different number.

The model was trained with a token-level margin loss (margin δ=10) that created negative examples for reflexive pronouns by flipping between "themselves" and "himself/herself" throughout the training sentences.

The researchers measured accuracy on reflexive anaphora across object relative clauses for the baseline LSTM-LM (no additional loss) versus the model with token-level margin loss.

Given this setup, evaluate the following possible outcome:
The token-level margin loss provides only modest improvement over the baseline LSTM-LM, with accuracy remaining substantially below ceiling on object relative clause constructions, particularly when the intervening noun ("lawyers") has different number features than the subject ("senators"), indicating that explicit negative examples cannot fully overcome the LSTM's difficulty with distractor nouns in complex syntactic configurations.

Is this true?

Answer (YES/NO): NO